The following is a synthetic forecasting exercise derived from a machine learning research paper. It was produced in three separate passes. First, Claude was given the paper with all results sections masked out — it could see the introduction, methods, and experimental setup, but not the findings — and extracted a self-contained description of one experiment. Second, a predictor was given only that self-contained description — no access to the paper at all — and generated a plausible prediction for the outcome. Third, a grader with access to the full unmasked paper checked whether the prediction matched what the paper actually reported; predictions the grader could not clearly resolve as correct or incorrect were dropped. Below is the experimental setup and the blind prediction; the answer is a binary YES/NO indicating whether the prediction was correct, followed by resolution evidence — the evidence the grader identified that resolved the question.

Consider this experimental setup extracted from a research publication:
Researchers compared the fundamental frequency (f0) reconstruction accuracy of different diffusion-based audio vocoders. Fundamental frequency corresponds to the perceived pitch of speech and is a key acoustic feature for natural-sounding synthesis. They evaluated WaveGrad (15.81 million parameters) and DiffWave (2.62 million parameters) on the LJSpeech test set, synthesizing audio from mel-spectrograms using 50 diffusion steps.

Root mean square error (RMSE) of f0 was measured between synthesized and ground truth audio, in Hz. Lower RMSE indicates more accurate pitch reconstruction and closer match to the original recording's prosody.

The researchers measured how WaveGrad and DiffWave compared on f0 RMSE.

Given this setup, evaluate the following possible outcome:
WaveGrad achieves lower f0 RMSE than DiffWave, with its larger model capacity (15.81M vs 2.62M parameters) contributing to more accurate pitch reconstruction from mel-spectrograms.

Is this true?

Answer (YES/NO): YES